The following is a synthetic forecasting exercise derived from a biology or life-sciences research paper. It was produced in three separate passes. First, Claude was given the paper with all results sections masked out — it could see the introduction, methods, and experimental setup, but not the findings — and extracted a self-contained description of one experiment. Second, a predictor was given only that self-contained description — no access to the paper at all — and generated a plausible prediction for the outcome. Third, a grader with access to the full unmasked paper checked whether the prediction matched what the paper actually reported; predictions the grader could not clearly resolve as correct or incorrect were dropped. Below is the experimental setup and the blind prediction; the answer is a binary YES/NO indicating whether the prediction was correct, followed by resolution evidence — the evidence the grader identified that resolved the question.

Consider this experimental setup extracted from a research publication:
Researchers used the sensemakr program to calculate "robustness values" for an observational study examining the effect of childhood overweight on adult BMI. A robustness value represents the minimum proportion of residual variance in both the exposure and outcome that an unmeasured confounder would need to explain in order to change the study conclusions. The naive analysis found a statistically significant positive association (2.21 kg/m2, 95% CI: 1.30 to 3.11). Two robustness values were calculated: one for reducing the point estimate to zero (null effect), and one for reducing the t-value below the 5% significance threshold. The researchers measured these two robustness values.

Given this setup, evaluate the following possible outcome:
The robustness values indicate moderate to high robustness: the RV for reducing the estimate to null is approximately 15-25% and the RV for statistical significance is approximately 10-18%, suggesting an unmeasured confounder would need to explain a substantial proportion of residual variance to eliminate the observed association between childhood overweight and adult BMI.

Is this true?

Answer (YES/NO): YES